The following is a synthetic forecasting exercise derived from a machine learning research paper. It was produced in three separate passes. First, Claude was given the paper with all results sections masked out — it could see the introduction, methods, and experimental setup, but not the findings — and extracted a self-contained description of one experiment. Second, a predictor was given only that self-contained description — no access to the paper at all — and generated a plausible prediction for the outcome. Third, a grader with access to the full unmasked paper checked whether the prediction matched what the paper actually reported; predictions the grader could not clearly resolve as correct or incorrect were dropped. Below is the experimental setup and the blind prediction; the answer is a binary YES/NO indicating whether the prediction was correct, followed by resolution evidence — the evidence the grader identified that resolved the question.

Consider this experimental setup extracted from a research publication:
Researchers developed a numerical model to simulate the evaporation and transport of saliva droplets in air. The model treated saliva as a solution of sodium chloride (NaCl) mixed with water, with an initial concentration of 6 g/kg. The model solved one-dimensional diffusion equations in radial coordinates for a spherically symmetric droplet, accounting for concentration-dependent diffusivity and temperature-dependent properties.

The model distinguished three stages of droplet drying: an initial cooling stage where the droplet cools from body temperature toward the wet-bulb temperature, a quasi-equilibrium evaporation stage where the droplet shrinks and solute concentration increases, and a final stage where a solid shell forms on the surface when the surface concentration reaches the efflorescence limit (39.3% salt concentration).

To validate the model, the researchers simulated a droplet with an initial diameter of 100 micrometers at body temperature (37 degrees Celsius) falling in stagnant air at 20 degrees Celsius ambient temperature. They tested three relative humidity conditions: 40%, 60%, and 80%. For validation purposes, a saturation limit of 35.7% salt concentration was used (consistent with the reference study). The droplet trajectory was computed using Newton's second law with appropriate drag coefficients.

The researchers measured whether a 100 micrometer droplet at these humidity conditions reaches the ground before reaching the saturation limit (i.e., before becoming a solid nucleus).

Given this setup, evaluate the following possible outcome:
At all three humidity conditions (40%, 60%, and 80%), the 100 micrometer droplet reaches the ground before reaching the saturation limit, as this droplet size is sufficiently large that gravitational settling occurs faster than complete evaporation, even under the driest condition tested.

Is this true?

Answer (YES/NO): YES